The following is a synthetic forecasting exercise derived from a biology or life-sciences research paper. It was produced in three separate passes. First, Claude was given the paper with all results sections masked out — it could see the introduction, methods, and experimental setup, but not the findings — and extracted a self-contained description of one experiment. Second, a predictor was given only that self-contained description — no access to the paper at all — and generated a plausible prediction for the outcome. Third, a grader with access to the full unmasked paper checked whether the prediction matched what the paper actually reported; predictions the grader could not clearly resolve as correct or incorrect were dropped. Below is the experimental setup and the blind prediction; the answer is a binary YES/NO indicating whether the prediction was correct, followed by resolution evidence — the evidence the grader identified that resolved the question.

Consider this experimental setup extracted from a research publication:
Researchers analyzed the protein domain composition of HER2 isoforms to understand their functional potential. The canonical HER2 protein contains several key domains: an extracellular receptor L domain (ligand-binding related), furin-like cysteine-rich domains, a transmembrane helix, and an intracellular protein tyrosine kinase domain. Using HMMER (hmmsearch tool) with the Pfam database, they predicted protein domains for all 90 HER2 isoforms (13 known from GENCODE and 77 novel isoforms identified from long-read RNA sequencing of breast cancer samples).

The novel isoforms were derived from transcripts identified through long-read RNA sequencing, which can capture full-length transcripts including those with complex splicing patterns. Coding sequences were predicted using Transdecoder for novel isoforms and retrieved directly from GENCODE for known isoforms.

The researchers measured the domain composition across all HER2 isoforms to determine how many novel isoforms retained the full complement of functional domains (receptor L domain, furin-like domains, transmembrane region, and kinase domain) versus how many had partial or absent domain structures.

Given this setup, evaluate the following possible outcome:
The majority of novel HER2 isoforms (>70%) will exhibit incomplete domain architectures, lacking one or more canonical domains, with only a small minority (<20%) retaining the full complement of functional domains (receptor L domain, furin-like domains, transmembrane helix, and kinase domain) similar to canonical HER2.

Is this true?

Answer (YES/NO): YES